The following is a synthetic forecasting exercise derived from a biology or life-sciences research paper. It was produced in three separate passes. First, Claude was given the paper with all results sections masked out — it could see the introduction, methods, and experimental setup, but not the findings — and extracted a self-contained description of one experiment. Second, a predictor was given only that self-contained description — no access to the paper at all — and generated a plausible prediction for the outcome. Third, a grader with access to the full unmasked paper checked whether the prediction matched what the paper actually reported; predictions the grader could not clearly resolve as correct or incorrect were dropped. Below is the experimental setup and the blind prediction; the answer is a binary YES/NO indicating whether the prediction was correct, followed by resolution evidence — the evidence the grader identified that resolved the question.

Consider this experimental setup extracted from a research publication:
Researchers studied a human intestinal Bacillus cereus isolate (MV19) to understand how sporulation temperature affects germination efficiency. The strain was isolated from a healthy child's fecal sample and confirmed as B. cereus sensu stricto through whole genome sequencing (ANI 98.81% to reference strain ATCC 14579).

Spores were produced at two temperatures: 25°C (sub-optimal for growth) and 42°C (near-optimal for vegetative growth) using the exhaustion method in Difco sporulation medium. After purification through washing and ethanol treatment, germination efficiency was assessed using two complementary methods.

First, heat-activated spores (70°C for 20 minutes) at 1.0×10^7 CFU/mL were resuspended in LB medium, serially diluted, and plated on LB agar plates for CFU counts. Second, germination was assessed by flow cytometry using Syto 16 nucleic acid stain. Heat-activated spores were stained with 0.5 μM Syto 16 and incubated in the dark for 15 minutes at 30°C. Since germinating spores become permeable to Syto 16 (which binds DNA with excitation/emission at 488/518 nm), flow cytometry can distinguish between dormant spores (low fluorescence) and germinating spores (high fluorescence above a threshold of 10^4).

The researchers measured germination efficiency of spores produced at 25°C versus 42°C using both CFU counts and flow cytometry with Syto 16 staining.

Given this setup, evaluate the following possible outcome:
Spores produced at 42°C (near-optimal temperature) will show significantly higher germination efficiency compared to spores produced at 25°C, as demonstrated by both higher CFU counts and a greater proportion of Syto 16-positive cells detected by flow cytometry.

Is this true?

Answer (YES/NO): NO